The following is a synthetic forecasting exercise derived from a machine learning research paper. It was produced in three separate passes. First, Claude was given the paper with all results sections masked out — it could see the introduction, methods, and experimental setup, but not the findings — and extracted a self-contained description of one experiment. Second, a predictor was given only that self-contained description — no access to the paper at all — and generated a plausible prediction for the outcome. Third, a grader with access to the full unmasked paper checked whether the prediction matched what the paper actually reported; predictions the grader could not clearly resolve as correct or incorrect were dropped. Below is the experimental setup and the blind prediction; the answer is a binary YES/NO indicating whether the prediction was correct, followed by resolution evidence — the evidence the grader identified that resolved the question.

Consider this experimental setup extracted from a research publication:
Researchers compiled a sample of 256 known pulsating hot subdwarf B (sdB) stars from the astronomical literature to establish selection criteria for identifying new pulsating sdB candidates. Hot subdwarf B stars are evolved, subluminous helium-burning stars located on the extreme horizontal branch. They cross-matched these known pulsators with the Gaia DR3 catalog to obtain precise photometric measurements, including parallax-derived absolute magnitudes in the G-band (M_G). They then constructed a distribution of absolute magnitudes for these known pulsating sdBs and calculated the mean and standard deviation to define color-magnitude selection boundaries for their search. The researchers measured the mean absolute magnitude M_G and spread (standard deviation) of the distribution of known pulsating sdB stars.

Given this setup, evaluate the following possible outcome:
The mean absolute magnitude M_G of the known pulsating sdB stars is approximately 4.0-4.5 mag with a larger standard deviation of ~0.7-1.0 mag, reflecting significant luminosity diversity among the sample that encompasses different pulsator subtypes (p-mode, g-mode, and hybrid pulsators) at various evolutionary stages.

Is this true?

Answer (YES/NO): YES